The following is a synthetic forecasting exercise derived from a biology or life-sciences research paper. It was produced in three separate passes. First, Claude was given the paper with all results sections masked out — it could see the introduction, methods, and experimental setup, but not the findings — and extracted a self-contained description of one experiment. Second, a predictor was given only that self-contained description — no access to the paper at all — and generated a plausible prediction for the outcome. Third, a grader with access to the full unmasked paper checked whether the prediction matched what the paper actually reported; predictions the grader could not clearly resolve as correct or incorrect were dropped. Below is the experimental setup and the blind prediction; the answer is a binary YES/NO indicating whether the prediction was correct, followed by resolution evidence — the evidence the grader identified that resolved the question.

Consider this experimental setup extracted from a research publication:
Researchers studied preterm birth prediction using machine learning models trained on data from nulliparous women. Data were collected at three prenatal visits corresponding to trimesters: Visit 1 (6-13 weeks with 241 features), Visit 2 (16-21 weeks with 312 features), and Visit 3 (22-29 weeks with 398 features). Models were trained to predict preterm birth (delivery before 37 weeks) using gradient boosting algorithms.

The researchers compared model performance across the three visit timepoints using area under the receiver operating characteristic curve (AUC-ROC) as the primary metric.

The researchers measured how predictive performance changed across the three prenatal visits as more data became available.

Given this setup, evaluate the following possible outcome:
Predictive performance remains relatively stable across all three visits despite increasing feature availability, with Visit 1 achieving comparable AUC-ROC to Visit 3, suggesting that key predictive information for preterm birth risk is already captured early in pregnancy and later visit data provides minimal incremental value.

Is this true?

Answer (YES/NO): NO